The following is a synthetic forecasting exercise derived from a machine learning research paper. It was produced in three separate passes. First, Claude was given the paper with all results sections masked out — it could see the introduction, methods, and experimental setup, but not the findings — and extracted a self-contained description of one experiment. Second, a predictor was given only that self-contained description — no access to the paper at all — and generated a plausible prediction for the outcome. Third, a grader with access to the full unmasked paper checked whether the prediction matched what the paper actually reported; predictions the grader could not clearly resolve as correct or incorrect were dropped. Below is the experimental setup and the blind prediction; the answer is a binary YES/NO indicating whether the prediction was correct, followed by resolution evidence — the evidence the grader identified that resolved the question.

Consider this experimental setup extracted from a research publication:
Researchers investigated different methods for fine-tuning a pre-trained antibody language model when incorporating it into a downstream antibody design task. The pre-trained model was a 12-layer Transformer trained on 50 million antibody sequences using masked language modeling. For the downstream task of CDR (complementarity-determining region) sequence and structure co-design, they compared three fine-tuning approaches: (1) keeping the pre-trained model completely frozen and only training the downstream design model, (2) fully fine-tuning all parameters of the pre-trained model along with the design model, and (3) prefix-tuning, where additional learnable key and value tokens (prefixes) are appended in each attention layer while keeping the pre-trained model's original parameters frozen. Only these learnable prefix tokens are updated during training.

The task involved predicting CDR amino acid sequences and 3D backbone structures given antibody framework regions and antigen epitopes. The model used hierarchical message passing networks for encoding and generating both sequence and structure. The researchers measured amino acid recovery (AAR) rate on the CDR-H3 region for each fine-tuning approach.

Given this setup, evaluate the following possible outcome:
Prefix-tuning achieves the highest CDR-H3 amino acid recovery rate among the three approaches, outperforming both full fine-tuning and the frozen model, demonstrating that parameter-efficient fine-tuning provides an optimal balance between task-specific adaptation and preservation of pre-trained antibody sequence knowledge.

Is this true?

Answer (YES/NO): YES